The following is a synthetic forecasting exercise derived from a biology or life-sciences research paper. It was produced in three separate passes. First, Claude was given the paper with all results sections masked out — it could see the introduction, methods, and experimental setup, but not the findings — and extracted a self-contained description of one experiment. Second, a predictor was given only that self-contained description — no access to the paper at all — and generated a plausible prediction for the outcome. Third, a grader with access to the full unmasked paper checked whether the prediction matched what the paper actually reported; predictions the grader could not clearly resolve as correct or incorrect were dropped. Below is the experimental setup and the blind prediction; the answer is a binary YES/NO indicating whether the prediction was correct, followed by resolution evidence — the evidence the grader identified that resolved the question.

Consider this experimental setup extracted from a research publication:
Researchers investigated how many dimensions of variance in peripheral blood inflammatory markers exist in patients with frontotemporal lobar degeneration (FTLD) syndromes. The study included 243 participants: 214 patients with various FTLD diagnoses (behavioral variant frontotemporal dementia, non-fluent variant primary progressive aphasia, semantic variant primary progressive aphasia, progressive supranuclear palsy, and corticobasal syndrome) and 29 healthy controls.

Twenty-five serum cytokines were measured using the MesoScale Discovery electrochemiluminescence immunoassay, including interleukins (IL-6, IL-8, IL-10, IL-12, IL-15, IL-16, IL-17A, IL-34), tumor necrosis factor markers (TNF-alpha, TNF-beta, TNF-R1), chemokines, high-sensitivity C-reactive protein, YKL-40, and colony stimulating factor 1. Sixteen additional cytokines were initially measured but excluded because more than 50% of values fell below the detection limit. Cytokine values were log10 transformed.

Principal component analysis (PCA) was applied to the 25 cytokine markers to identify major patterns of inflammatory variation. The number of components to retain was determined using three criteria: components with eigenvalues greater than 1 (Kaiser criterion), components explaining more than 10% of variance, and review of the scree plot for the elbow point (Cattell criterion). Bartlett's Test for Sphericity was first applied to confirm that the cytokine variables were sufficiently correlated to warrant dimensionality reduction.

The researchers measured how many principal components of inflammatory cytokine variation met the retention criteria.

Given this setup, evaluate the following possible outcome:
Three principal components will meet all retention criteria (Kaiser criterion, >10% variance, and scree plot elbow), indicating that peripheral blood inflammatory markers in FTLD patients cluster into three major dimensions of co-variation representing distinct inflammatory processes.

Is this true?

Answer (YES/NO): NO